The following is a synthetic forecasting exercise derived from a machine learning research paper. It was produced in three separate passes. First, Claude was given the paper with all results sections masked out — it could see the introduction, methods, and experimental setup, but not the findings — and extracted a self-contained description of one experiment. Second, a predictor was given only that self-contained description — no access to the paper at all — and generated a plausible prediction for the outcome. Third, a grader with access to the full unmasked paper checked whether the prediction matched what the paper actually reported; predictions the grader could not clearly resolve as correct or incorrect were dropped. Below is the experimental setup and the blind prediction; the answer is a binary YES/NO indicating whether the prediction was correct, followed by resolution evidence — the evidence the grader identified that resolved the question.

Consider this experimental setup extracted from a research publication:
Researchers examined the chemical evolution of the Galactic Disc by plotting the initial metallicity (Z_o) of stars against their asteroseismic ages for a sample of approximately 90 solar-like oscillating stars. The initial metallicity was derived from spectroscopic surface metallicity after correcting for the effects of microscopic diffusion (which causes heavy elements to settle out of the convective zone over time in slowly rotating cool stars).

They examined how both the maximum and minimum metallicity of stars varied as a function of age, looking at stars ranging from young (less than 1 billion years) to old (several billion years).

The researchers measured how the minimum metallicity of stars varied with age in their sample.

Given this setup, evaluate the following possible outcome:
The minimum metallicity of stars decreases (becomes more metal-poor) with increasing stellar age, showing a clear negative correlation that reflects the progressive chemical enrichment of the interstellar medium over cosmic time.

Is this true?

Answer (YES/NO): YES